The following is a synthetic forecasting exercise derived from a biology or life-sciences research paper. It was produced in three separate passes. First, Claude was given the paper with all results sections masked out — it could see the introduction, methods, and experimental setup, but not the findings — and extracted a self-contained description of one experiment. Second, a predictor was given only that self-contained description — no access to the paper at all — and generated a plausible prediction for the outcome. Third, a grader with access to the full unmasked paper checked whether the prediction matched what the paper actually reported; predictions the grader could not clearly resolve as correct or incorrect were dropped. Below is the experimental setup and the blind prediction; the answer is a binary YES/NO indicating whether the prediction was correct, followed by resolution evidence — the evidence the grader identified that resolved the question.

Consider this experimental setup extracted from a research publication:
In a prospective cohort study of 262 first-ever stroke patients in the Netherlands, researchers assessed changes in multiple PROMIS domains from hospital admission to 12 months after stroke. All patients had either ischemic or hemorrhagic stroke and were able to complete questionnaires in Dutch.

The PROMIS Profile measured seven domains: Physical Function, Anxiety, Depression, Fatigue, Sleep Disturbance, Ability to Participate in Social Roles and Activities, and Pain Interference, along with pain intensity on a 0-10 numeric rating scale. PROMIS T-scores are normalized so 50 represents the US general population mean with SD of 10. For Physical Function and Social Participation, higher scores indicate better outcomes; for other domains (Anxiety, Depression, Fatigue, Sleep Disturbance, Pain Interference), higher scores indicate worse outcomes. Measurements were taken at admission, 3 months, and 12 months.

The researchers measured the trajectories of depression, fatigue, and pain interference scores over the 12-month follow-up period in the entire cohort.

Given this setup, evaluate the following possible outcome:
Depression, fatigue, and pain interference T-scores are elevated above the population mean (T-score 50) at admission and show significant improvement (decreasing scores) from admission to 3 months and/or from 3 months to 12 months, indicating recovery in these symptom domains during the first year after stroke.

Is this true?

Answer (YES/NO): NO